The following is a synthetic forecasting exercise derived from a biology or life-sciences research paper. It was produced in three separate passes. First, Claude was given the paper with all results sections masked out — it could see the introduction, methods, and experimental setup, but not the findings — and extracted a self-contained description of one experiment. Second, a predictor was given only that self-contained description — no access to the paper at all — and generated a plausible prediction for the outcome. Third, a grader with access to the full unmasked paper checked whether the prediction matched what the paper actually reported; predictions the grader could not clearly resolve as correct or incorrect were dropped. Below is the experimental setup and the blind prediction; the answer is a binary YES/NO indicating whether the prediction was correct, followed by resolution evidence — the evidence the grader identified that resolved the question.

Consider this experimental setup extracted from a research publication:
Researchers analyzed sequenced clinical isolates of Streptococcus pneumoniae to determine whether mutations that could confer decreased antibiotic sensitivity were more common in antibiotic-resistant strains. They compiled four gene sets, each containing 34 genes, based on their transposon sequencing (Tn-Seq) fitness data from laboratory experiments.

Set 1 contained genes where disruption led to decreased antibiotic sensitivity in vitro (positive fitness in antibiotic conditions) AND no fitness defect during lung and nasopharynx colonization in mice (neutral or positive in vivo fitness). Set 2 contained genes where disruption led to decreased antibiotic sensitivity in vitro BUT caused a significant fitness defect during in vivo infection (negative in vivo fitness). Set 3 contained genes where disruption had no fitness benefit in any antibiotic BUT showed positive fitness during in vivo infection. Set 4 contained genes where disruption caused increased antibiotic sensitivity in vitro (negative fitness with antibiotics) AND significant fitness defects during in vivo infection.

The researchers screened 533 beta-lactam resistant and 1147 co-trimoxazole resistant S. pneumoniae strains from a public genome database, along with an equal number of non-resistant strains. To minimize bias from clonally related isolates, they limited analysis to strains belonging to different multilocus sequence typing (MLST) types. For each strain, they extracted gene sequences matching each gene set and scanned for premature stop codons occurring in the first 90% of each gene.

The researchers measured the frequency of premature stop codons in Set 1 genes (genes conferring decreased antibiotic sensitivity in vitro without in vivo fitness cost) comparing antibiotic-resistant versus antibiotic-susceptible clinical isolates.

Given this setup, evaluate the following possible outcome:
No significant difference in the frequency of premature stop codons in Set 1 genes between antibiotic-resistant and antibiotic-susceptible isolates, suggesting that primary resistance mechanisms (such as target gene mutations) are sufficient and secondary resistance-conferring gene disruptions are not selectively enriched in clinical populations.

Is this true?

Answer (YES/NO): NO